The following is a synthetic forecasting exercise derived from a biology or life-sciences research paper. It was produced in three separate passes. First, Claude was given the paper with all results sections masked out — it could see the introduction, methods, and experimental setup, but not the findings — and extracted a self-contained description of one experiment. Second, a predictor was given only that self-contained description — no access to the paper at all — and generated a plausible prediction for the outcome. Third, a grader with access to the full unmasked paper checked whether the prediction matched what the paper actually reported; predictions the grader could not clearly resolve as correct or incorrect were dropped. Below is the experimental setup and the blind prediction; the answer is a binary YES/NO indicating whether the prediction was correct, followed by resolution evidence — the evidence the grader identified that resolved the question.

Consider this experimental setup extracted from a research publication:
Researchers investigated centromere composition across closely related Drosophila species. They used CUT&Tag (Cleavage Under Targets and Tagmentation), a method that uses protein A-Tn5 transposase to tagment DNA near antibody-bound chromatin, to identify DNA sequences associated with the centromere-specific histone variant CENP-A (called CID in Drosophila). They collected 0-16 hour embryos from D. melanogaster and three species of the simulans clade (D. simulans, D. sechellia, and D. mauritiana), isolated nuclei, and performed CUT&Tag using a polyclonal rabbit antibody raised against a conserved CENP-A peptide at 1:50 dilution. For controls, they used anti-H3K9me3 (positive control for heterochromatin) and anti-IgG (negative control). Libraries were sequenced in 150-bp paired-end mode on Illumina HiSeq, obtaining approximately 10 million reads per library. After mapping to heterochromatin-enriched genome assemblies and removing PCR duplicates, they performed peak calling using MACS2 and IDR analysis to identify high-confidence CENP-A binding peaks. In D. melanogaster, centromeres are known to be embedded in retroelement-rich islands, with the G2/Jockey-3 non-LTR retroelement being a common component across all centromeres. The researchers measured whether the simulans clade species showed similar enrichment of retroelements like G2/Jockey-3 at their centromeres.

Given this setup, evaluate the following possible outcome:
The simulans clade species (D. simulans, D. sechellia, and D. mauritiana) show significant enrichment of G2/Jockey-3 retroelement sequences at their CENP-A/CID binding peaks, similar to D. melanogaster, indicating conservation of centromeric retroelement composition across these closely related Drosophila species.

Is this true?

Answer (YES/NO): NO